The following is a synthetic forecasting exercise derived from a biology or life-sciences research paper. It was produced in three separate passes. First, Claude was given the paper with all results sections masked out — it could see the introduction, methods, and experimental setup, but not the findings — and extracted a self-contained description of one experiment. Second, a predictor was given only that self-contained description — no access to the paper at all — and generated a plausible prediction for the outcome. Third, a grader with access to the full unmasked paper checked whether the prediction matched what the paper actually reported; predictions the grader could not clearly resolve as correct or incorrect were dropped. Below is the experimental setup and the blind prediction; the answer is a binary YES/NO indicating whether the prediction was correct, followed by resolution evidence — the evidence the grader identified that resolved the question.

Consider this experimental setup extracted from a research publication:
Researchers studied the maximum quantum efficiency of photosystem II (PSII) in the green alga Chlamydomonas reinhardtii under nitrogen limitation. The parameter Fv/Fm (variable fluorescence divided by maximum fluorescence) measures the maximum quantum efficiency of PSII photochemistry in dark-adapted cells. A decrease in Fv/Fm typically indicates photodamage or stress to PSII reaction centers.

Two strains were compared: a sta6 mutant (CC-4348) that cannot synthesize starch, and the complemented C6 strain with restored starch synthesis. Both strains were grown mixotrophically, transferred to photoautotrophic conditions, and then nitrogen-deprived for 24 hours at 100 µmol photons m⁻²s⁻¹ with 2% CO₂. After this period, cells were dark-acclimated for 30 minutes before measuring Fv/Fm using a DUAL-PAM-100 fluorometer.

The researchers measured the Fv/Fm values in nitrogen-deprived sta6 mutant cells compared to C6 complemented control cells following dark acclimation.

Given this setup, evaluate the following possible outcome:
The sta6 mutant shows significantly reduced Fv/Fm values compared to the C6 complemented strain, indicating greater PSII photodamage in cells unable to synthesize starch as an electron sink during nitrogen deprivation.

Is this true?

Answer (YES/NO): NO